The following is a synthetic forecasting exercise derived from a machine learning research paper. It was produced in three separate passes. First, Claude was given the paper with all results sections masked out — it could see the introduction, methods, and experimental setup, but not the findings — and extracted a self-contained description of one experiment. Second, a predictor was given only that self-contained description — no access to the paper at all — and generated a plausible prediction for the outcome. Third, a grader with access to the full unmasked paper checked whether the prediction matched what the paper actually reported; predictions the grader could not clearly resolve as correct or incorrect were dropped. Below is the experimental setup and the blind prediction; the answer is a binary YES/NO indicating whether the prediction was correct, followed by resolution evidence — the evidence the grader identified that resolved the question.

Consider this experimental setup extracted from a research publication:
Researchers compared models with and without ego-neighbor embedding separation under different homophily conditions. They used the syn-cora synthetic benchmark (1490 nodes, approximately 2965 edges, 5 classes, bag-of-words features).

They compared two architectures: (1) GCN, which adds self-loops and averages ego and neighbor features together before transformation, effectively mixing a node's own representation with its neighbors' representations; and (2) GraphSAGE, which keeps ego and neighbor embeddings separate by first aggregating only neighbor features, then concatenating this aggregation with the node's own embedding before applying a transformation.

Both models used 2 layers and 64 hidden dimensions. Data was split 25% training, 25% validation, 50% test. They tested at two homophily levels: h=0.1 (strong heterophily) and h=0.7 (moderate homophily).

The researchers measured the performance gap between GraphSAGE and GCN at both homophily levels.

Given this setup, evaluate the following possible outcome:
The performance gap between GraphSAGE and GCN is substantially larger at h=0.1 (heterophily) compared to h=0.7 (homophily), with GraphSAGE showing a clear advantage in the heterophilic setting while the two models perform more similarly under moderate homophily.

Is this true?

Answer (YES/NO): YES